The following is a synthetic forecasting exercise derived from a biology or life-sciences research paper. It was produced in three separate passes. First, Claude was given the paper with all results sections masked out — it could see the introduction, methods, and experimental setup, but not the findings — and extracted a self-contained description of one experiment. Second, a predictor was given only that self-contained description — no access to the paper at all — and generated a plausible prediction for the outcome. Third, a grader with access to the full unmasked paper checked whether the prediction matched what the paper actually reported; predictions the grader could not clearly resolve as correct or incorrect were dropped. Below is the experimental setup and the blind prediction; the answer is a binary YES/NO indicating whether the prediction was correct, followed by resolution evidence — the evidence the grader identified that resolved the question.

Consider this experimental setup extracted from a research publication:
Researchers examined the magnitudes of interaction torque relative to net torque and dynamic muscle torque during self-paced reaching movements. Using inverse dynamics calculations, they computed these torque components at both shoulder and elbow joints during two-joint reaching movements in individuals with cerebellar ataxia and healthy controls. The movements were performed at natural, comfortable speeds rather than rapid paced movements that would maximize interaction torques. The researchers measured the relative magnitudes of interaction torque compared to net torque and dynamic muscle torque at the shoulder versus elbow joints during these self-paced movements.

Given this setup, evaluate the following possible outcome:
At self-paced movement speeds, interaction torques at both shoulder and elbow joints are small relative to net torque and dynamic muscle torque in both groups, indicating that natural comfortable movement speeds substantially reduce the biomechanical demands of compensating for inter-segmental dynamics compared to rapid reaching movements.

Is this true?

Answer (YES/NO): NO